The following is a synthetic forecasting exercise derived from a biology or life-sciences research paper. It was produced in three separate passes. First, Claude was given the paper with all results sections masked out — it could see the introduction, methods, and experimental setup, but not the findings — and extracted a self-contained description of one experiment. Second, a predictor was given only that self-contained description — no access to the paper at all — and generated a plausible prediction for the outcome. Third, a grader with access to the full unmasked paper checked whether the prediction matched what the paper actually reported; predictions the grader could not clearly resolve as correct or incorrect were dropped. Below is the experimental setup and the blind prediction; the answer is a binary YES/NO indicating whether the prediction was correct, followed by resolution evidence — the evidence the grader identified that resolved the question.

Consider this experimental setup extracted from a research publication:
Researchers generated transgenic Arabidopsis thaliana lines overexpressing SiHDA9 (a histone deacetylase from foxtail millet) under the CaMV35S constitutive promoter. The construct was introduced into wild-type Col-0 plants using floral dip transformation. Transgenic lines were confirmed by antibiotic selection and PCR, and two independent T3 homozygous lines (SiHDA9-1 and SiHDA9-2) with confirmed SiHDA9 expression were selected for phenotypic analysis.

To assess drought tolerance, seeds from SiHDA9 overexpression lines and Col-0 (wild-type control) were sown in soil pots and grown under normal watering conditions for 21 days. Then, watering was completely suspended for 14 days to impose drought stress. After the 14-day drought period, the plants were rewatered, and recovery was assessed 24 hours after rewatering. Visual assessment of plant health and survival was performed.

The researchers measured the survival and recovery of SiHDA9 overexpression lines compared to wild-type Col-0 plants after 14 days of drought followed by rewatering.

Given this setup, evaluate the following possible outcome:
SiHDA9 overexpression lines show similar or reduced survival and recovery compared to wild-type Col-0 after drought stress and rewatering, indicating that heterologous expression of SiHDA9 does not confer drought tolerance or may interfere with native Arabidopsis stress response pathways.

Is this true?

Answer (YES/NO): YES